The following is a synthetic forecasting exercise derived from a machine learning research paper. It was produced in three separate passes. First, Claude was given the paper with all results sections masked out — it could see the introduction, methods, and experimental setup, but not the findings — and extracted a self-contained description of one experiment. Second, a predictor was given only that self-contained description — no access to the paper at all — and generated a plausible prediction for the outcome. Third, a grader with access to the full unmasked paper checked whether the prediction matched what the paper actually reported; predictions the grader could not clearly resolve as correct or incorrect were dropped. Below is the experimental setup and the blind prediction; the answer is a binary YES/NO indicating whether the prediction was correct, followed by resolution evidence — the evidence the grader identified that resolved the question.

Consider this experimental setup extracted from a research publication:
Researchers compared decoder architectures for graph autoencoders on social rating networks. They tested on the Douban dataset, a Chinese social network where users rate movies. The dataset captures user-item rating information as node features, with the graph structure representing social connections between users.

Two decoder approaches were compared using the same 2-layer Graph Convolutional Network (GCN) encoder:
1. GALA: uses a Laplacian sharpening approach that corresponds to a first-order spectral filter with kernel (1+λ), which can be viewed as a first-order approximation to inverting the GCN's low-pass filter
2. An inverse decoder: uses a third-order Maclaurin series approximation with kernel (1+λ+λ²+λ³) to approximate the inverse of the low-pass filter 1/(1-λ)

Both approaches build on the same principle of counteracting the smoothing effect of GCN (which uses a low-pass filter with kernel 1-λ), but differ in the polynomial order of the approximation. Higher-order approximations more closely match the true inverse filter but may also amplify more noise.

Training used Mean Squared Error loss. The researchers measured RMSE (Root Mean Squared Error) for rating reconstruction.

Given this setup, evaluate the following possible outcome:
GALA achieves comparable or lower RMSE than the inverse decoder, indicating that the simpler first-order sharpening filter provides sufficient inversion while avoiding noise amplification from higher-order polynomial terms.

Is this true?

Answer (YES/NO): NO